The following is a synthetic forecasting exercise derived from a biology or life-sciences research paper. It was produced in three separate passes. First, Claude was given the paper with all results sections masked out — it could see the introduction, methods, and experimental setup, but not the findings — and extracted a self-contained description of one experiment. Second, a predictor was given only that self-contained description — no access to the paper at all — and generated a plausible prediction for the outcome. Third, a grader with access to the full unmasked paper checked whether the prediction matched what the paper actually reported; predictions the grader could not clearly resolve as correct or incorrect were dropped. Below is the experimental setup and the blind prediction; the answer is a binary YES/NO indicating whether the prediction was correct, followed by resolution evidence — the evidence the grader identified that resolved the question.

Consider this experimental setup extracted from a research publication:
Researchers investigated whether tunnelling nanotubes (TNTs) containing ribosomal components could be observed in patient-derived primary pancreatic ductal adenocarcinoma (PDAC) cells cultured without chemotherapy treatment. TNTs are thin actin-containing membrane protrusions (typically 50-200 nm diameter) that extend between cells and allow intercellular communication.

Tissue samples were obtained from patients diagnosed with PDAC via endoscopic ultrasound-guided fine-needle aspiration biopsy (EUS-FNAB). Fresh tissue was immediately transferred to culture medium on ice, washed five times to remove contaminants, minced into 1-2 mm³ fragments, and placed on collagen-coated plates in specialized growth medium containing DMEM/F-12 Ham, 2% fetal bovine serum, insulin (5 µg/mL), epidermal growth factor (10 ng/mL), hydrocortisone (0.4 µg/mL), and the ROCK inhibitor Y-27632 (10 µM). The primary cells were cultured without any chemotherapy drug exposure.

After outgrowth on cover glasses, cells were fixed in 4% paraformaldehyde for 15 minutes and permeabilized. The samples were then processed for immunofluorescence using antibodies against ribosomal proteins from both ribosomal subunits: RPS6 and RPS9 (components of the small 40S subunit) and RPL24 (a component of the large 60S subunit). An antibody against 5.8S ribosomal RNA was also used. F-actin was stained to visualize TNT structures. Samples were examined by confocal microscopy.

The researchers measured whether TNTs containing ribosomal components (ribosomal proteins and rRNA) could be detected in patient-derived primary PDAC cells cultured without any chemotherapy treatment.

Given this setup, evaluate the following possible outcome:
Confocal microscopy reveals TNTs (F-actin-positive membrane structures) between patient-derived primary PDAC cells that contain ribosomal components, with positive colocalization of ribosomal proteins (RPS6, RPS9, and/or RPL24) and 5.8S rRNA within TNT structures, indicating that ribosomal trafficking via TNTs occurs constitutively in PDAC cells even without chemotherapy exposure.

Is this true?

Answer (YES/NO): YES